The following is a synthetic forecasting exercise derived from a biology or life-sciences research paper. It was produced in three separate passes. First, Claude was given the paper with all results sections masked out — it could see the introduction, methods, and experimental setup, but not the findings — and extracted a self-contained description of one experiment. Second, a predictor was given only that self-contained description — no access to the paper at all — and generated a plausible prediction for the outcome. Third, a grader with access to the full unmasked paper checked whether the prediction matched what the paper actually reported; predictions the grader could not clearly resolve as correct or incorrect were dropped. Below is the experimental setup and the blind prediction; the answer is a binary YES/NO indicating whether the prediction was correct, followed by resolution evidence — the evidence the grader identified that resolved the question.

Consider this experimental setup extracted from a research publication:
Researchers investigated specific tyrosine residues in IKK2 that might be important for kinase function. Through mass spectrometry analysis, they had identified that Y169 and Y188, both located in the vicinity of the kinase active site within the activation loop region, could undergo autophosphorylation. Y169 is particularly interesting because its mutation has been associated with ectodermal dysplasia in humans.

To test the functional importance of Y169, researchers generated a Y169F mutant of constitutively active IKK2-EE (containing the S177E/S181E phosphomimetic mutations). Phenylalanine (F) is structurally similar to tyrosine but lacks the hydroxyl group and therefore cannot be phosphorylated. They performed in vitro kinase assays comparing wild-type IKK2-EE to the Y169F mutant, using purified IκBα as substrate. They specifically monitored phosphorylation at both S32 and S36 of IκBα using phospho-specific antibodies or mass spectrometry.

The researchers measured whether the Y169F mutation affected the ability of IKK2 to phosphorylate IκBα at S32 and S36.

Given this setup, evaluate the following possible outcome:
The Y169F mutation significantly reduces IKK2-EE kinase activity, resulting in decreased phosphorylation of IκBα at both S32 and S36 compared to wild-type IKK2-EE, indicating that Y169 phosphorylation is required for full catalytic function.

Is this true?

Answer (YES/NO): NO